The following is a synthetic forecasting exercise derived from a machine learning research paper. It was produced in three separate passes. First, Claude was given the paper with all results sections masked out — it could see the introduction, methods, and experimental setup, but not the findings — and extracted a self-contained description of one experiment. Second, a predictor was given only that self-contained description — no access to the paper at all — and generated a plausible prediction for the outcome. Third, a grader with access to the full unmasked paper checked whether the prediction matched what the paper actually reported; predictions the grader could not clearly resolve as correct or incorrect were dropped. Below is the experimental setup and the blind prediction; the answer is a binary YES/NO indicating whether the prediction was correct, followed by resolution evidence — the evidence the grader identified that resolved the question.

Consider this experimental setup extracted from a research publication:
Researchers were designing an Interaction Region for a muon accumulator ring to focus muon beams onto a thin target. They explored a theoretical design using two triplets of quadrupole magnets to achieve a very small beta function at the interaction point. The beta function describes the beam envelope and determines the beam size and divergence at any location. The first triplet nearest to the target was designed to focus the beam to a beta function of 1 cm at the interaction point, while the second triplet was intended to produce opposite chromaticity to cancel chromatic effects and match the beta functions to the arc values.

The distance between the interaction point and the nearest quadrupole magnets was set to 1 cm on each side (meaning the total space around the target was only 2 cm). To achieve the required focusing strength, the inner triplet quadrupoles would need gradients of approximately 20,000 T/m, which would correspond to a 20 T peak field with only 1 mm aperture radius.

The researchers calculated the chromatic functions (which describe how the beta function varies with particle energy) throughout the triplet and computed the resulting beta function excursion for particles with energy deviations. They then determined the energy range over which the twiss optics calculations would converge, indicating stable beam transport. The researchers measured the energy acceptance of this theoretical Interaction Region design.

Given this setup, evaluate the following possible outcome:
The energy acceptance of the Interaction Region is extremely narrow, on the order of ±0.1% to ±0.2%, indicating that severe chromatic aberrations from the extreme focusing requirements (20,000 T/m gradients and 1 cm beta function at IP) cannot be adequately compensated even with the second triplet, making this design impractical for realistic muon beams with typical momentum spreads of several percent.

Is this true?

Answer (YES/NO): NO